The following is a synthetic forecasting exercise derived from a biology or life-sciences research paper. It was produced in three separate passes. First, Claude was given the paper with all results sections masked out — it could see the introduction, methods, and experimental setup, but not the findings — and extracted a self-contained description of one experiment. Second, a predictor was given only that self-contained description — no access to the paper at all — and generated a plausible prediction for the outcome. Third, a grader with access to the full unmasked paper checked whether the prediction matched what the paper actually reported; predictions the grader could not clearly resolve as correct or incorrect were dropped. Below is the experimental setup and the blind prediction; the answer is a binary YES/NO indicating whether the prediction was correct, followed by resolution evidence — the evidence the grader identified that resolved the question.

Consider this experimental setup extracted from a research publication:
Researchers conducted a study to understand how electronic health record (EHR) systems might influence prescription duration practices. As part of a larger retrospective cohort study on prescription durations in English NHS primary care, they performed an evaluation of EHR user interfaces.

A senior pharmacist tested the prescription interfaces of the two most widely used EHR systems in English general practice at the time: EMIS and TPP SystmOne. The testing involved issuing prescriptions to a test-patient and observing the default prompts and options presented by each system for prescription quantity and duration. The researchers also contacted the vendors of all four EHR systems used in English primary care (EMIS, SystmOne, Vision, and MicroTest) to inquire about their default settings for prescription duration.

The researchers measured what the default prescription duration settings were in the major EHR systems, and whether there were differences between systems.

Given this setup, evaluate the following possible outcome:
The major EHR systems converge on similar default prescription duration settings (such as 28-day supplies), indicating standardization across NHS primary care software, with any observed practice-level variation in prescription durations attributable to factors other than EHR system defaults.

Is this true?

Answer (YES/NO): YES